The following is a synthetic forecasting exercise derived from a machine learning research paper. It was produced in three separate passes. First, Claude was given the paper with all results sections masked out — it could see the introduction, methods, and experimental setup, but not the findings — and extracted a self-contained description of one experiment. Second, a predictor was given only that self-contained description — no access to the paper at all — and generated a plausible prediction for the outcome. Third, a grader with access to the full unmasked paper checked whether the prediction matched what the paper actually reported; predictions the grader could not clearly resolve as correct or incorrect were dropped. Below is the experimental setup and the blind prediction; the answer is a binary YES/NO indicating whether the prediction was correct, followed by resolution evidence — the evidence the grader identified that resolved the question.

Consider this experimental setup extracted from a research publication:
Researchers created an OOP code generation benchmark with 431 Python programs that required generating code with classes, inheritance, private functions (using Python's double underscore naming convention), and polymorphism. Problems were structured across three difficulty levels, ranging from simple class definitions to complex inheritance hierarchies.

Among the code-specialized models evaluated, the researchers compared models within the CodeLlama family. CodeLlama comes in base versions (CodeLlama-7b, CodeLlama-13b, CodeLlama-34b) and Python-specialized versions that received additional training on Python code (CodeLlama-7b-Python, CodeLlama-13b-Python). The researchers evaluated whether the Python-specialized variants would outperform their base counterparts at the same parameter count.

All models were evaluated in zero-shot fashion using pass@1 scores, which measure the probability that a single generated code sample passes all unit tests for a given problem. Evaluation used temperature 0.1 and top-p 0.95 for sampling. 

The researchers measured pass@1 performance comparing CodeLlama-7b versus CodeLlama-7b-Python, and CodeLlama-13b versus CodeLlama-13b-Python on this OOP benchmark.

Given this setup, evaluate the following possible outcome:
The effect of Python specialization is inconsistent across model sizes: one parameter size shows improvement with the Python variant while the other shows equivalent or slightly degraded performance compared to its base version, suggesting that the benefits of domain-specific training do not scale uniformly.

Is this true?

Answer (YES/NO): YES